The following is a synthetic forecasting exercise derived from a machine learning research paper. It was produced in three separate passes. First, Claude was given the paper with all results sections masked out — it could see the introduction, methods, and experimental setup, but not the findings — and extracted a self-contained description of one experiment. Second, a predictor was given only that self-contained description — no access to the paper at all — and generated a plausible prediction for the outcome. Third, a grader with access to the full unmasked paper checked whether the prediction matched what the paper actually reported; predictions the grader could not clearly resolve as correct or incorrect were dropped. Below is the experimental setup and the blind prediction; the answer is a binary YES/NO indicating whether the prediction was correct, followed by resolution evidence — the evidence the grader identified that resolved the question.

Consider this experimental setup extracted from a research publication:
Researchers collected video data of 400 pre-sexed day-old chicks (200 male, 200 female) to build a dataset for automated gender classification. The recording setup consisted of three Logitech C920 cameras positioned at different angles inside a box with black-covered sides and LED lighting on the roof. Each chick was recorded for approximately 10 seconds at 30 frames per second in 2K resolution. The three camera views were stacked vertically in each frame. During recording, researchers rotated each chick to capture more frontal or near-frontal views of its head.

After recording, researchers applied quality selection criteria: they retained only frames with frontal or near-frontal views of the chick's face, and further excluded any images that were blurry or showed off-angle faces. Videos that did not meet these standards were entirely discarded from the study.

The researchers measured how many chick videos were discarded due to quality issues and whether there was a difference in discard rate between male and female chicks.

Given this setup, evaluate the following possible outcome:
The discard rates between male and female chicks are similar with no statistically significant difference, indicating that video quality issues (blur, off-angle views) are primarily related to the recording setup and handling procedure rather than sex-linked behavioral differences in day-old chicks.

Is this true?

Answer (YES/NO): NO